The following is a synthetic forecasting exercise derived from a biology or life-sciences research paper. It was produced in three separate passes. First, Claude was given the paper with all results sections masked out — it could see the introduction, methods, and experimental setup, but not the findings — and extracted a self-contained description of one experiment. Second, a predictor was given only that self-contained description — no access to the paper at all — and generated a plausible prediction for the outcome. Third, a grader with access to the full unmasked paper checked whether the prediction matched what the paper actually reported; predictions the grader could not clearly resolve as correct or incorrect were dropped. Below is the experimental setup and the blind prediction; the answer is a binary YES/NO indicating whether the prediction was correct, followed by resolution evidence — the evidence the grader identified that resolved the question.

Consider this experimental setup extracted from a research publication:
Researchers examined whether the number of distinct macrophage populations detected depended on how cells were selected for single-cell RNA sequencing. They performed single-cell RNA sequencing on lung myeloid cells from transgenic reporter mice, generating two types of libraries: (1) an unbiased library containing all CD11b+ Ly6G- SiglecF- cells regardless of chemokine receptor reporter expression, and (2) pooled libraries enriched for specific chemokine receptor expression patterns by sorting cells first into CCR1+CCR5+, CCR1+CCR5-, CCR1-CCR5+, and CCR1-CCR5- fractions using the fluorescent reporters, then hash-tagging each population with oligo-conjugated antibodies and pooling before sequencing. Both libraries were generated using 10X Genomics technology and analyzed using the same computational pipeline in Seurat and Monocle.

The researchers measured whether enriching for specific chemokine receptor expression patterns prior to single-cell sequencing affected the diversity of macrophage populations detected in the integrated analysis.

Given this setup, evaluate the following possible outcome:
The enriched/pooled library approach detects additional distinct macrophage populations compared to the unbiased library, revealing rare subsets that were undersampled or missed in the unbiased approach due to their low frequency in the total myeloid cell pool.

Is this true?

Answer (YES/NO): NO